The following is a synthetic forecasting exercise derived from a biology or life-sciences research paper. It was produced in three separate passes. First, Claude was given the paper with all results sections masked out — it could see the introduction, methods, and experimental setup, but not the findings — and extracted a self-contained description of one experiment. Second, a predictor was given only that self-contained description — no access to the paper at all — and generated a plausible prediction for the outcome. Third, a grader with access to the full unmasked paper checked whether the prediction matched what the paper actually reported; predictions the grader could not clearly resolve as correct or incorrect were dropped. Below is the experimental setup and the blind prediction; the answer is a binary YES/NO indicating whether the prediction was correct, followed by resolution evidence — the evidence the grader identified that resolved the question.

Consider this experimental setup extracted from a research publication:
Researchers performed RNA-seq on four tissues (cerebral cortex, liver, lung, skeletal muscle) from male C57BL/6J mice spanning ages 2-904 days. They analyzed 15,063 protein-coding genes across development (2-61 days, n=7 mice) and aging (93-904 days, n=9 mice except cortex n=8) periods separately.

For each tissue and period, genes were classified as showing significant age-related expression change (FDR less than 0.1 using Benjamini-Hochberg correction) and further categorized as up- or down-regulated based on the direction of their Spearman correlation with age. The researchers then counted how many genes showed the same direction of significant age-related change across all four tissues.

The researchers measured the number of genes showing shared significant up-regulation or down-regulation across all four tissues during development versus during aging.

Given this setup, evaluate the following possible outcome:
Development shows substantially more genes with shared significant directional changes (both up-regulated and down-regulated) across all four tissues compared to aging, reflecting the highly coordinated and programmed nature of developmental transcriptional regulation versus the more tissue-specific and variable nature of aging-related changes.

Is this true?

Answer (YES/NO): YES